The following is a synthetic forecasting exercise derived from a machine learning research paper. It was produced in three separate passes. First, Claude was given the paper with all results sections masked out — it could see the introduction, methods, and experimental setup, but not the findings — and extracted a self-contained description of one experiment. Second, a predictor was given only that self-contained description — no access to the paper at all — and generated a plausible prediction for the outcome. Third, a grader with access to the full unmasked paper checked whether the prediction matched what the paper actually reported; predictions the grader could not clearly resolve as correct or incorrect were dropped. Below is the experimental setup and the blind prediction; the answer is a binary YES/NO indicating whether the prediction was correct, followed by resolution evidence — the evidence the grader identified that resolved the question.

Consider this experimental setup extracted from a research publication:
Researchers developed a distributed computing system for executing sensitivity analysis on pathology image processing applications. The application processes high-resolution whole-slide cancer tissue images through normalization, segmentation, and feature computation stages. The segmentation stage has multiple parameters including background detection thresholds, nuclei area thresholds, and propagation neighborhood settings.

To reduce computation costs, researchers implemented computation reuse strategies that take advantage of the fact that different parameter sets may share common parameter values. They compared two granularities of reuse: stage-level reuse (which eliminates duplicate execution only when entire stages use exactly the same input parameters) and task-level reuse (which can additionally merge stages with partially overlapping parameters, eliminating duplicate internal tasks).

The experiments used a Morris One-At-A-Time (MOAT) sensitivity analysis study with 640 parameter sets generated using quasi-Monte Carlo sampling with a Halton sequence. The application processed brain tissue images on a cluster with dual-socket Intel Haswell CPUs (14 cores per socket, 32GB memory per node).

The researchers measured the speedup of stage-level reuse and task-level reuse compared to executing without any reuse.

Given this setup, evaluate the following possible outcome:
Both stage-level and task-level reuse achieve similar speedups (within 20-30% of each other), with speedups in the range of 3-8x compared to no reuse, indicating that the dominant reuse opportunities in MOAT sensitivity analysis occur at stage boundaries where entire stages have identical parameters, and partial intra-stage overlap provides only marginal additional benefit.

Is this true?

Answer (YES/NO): NO